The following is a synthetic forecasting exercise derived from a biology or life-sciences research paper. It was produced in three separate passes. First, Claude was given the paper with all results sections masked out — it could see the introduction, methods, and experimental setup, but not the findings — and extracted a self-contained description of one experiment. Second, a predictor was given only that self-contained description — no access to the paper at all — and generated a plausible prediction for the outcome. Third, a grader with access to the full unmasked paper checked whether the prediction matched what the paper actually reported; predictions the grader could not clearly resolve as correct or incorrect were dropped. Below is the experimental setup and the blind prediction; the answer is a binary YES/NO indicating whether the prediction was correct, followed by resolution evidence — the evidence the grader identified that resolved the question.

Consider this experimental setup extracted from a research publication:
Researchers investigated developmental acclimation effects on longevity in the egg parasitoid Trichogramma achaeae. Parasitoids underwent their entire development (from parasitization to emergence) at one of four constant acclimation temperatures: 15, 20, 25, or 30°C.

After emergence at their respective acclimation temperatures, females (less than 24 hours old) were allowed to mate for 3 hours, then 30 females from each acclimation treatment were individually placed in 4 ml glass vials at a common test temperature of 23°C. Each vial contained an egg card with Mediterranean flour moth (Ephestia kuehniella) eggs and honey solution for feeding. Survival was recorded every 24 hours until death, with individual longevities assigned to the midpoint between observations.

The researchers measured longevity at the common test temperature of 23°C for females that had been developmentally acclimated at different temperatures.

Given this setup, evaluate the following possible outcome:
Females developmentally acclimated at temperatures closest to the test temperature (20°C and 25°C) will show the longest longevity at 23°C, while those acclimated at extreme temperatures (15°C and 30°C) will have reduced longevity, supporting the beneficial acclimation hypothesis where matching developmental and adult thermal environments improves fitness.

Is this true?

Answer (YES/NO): NO